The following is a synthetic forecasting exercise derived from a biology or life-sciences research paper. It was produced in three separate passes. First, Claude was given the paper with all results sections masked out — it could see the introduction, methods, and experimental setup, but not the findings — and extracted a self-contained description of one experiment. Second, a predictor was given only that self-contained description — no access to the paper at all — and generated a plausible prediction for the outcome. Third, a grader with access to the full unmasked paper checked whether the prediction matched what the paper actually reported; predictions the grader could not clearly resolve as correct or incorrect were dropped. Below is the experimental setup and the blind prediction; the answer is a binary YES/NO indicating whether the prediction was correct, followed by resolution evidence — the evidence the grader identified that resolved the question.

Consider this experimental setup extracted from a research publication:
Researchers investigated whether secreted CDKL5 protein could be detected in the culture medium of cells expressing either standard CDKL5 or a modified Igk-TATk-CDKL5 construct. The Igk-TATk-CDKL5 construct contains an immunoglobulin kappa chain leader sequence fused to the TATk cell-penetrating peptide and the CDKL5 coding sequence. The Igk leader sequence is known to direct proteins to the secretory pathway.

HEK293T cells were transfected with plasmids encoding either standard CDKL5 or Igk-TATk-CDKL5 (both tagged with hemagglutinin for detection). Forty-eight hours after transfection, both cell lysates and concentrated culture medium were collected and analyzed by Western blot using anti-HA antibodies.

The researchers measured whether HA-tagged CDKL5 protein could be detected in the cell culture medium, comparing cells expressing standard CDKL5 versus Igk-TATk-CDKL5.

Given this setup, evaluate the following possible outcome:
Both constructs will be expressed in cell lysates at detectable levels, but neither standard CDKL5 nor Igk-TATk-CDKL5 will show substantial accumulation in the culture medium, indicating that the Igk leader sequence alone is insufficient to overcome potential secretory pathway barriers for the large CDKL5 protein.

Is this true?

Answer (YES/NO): NO